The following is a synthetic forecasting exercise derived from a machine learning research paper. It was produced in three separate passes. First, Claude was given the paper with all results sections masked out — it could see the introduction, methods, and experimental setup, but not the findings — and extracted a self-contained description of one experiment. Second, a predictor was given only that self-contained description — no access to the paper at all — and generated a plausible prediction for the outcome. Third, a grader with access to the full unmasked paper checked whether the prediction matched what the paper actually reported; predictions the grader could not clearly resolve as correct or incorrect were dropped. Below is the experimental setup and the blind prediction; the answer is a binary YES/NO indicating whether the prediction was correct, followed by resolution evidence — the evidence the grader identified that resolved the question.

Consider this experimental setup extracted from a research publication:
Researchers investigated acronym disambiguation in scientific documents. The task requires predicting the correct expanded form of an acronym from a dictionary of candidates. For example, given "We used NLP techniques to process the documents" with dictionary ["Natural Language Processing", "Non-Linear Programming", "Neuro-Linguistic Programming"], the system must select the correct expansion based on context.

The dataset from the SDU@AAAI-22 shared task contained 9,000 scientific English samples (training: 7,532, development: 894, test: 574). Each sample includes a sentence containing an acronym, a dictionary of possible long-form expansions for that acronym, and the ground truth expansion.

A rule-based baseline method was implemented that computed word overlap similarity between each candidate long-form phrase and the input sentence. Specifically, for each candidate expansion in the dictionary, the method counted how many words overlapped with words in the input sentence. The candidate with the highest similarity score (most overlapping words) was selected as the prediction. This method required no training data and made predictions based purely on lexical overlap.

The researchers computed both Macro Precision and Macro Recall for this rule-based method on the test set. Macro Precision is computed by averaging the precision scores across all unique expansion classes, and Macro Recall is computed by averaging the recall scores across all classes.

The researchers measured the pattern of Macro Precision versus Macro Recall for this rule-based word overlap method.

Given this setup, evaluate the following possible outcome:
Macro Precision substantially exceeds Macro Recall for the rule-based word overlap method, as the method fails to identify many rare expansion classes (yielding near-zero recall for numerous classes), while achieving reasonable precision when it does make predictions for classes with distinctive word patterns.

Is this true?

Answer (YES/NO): YES